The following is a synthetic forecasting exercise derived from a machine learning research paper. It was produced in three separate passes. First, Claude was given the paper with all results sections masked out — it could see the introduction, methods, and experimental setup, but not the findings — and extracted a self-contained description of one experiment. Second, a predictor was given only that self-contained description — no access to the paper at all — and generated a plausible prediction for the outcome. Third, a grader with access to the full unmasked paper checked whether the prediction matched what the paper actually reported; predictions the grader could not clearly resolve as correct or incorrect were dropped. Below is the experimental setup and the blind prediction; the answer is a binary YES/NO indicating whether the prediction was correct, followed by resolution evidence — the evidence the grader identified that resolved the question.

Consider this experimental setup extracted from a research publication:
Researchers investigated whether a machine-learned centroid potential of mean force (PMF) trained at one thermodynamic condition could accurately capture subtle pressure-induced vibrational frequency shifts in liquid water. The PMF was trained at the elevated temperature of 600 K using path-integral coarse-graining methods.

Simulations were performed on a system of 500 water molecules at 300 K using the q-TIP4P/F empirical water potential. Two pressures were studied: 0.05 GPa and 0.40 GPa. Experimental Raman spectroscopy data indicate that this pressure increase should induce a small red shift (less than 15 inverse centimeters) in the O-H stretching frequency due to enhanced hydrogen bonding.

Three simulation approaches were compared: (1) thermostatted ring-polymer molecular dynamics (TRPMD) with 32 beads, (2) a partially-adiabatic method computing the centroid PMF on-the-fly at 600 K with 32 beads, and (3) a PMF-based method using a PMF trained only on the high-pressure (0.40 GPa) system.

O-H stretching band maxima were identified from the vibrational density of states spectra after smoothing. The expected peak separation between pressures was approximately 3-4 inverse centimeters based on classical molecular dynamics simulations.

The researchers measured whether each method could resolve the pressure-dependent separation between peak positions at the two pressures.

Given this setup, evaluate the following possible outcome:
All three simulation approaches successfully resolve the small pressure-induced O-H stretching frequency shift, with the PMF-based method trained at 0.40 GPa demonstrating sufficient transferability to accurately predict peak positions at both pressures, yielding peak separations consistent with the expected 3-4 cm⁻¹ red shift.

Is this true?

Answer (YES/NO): NO